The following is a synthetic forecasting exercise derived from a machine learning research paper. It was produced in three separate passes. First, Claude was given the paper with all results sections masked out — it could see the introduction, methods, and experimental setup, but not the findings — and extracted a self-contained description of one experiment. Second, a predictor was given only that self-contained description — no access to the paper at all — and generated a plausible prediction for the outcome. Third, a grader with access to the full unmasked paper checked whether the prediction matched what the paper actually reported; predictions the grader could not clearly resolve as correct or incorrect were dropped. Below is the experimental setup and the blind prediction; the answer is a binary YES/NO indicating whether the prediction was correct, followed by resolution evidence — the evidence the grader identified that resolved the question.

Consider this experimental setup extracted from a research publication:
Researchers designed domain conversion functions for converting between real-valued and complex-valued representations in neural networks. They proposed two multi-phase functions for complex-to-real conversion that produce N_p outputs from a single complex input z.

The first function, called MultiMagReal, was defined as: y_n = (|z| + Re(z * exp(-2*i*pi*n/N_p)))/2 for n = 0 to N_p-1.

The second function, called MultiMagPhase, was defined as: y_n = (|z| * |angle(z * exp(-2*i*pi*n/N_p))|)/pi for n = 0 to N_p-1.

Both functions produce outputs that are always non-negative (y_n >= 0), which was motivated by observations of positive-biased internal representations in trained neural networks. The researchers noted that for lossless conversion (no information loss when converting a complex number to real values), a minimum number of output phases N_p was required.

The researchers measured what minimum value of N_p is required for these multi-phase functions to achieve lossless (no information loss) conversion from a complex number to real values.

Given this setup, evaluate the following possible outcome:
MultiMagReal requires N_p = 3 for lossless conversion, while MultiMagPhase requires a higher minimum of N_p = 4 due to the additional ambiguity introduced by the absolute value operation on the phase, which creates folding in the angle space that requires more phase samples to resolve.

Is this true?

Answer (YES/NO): NO